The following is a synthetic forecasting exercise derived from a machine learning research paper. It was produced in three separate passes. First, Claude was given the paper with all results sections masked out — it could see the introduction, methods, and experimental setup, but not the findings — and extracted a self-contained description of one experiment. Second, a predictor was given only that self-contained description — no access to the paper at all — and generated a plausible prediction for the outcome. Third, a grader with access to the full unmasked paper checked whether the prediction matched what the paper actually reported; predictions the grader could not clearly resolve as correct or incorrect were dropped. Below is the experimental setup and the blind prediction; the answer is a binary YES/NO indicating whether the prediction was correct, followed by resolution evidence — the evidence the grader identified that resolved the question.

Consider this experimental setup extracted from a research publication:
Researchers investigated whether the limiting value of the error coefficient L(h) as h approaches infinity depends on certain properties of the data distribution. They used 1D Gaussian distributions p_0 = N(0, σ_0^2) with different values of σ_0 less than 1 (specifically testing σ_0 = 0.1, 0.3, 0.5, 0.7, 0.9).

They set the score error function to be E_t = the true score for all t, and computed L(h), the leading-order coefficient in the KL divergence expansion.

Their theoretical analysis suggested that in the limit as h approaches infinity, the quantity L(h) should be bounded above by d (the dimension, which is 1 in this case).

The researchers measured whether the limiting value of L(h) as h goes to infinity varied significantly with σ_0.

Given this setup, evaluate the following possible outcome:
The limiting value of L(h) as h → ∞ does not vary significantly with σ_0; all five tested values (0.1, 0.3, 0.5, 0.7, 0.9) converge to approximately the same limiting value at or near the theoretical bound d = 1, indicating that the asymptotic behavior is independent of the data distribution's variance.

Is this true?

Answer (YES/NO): NO